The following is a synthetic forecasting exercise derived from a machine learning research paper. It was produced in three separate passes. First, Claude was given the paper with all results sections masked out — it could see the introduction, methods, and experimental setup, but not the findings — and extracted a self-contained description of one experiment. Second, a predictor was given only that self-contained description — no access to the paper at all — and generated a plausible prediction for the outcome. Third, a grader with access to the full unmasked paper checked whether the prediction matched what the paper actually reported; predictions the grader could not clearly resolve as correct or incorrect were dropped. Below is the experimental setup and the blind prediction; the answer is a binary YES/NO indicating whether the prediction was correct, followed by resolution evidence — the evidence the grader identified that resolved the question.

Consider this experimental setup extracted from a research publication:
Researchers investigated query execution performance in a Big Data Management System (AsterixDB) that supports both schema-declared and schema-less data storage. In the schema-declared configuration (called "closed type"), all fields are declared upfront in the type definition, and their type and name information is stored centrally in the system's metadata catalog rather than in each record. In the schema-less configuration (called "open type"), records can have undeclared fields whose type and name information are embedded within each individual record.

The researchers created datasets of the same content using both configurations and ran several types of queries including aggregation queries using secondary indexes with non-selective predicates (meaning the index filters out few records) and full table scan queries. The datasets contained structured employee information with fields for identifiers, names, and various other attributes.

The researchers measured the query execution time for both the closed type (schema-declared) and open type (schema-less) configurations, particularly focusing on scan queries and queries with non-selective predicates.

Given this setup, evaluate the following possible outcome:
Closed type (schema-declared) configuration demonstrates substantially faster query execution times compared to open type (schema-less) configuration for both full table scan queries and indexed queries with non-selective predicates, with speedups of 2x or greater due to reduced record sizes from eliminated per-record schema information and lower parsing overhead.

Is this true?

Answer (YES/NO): YES